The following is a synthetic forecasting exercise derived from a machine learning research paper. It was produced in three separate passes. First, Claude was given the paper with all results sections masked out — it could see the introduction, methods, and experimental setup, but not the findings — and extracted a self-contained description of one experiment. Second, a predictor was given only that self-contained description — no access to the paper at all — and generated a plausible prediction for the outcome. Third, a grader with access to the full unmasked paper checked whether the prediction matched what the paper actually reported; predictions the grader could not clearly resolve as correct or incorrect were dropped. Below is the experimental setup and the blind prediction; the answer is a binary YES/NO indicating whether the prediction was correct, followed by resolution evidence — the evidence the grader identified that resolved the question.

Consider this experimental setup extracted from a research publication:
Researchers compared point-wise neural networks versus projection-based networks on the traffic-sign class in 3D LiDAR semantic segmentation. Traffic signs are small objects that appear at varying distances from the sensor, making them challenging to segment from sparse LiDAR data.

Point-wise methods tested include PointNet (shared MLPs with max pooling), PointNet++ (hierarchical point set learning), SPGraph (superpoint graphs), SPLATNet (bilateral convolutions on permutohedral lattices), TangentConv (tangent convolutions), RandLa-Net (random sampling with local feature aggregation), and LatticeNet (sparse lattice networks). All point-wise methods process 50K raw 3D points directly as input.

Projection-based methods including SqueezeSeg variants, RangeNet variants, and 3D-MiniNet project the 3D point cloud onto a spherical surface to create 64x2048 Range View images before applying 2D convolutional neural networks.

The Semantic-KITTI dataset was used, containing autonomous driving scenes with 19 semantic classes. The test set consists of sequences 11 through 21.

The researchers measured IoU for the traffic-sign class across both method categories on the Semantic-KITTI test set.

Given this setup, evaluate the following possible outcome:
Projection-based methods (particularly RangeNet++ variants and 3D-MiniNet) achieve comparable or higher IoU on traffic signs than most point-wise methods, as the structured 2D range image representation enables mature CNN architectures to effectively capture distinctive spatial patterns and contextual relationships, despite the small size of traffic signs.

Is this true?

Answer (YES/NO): YES